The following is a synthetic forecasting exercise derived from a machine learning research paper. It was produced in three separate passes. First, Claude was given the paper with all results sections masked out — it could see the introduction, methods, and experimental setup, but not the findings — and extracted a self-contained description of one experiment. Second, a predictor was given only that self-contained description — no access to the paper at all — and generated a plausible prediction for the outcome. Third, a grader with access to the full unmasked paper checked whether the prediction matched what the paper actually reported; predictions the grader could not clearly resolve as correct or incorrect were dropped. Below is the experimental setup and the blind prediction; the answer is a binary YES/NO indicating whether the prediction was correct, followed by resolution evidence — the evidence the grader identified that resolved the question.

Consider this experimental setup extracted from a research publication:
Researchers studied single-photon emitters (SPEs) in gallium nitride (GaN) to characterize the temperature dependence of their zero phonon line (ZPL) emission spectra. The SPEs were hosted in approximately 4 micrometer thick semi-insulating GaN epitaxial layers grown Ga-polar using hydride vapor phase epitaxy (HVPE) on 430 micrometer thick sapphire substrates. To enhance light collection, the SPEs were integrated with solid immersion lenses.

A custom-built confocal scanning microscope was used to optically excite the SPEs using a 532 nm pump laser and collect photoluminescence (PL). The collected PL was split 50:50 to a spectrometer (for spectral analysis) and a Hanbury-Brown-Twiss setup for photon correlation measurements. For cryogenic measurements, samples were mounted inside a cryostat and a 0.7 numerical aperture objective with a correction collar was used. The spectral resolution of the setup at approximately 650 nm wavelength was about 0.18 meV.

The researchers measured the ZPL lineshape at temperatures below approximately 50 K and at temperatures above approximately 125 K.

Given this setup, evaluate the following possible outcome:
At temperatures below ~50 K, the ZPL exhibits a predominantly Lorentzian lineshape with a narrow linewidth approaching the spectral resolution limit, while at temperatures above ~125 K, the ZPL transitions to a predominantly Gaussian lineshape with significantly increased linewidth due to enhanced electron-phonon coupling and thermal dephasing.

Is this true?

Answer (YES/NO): NO